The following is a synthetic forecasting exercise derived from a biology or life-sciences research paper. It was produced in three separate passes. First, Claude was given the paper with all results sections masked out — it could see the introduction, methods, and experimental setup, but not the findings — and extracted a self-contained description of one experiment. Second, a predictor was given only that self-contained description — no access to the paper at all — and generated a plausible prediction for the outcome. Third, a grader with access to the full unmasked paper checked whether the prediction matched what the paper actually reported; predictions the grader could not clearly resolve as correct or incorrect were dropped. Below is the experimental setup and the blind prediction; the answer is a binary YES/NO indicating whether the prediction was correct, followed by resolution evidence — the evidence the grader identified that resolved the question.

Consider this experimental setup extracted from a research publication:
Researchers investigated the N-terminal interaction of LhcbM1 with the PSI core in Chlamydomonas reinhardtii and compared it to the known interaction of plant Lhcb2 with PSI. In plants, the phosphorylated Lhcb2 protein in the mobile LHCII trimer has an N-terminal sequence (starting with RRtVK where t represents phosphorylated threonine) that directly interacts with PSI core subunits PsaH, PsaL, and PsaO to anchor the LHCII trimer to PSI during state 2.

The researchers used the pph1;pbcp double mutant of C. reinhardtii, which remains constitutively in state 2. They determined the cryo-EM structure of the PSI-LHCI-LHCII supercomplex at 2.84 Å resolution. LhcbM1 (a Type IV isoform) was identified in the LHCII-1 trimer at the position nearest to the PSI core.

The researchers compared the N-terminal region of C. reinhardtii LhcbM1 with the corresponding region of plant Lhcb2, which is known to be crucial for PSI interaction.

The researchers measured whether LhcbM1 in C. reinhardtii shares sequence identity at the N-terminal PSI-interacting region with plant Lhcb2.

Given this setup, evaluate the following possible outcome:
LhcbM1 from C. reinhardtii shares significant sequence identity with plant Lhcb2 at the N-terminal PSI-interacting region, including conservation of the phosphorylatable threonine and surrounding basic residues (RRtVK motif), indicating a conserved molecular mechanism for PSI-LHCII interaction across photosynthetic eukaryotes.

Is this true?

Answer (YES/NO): YES